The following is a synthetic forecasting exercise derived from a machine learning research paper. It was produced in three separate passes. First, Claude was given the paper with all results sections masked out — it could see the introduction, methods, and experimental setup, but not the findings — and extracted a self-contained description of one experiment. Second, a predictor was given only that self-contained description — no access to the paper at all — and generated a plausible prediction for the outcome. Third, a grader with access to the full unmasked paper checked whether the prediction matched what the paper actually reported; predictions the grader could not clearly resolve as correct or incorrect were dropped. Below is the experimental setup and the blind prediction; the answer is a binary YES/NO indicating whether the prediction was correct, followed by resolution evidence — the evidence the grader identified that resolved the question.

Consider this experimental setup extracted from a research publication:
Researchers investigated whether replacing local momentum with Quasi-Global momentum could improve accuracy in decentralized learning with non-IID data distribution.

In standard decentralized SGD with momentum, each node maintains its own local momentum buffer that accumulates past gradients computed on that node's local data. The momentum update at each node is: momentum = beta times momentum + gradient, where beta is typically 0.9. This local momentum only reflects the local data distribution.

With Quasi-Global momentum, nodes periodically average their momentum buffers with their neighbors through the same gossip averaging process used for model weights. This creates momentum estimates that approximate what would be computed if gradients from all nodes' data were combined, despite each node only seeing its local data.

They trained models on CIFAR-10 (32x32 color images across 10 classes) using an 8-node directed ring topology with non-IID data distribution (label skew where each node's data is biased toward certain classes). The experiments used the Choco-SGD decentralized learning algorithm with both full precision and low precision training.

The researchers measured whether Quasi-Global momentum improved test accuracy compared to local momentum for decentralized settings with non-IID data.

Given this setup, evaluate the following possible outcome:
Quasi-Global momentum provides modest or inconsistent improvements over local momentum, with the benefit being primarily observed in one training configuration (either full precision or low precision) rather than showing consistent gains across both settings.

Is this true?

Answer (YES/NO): NO